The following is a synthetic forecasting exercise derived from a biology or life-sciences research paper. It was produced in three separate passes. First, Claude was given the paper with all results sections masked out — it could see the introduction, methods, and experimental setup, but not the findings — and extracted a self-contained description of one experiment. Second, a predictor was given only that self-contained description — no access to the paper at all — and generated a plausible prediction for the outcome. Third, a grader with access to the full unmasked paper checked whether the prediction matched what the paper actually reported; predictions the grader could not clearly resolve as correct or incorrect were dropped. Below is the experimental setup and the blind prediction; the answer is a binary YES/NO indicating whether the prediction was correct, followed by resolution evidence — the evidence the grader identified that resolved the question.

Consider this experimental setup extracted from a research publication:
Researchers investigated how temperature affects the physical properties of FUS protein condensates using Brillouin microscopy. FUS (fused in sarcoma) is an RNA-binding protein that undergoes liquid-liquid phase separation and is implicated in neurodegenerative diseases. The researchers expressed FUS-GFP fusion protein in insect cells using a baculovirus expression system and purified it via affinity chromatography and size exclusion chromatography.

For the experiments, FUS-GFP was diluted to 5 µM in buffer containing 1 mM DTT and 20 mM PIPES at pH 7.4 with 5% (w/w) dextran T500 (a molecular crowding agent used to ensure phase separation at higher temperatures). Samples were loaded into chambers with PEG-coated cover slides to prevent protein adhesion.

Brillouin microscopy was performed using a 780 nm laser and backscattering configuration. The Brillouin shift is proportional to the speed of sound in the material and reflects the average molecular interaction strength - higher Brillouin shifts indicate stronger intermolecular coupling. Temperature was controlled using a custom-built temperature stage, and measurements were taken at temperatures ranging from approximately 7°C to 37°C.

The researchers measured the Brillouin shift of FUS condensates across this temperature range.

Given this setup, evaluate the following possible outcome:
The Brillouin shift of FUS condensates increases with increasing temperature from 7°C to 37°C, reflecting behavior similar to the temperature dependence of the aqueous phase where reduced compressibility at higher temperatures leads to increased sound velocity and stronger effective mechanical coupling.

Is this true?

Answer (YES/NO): NO